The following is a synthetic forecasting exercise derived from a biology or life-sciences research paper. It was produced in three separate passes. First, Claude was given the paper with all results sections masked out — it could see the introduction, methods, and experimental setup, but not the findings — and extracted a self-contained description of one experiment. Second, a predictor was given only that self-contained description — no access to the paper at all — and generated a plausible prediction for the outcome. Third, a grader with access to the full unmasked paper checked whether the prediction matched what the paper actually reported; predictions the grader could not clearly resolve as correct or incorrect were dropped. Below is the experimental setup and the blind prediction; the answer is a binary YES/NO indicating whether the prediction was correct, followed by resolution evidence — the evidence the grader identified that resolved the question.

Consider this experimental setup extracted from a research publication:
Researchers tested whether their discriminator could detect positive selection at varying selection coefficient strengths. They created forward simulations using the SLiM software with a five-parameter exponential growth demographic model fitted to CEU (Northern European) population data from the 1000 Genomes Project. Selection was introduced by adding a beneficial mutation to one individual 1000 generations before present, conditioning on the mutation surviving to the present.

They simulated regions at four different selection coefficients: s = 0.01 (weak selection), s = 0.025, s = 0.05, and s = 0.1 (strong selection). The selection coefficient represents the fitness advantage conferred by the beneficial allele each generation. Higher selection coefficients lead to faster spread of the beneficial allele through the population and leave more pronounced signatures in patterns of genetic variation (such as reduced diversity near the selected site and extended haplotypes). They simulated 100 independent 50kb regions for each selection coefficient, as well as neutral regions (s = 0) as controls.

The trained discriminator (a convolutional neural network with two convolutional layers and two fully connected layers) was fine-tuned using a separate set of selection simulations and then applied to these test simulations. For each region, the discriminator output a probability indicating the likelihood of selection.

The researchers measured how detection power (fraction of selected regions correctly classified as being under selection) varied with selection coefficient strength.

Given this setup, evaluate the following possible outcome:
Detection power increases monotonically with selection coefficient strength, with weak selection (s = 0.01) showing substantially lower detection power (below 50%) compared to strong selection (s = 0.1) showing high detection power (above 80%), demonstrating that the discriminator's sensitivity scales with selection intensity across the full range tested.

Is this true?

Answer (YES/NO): NO